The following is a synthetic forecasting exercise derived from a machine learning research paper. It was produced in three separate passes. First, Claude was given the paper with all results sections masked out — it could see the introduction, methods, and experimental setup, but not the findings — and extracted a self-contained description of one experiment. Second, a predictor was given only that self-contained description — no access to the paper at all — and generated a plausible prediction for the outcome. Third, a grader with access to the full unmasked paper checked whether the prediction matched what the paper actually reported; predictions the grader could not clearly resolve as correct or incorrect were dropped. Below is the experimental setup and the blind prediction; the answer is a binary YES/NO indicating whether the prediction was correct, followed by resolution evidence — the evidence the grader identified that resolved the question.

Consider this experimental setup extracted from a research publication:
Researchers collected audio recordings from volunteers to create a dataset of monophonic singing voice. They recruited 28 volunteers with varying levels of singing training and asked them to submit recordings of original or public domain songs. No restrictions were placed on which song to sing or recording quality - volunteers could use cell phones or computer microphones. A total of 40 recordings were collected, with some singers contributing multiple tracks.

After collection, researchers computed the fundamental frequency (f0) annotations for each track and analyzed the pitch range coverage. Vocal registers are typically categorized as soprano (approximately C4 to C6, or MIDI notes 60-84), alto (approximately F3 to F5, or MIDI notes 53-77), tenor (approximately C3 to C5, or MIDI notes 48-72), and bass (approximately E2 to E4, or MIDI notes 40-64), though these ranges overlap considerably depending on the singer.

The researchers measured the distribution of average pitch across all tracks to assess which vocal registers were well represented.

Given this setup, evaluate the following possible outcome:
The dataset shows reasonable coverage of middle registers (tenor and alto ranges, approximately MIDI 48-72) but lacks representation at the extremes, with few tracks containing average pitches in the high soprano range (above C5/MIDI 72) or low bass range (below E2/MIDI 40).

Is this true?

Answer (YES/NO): NO